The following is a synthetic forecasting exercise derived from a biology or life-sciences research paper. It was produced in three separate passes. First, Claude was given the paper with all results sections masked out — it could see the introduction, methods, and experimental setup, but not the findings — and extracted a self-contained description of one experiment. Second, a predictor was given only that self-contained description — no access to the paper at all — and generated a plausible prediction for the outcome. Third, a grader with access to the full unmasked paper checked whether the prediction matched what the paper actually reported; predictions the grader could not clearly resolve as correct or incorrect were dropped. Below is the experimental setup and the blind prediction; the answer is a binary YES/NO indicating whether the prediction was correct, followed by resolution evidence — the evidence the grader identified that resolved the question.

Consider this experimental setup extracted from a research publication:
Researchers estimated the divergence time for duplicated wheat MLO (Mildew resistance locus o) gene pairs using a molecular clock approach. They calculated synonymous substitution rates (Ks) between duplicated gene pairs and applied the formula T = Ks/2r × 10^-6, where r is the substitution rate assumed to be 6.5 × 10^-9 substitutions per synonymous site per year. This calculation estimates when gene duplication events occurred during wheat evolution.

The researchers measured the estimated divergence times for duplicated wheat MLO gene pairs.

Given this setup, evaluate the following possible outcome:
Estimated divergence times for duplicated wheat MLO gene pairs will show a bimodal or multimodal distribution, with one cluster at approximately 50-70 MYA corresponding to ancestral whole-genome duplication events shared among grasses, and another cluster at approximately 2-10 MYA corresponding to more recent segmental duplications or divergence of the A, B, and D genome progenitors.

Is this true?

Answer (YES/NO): NO